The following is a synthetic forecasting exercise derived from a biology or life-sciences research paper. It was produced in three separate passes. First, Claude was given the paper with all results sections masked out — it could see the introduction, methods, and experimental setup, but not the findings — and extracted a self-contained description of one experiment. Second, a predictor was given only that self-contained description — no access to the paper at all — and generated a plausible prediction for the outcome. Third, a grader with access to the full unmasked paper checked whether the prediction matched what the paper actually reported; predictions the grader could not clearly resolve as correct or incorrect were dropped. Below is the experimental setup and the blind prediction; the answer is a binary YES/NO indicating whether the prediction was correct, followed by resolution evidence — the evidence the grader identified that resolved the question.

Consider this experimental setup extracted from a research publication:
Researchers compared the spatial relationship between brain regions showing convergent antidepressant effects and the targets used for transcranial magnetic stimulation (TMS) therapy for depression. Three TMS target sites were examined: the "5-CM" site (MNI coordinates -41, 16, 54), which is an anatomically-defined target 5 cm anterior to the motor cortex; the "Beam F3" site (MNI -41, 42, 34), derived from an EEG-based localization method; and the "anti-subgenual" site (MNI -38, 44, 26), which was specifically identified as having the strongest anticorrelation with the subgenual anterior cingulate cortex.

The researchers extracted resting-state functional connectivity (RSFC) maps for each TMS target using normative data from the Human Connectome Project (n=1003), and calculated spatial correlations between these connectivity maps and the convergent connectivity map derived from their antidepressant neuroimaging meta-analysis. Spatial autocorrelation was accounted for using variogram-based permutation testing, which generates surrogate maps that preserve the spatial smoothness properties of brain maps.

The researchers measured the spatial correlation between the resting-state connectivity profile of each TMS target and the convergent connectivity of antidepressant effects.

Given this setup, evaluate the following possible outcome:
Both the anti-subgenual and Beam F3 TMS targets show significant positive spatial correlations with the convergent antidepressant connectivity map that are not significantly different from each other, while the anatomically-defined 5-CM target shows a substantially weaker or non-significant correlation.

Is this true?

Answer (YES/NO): NO